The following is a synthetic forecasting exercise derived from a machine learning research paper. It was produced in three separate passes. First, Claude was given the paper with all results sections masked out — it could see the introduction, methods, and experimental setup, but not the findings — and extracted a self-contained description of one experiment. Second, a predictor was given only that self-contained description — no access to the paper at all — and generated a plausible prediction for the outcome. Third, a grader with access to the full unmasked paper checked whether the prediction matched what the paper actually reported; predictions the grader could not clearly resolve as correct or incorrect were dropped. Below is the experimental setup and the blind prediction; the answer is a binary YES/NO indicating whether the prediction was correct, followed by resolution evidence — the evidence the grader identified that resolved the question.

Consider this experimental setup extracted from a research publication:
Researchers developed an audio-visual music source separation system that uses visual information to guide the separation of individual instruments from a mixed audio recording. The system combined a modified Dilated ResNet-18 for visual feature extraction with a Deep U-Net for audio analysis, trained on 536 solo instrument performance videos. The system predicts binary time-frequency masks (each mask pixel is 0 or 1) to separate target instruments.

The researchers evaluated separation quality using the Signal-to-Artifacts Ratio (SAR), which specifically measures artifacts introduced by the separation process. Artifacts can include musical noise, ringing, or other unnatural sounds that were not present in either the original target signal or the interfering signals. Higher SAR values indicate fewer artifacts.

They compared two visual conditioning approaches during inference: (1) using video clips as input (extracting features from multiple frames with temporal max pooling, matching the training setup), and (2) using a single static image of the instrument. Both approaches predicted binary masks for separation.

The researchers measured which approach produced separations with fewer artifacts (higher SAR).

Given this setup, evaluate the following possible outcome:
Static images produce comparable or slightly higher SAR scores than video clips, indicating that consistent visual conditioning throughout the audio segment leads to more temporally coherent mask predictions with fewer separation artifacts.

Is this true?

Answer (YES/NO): NO